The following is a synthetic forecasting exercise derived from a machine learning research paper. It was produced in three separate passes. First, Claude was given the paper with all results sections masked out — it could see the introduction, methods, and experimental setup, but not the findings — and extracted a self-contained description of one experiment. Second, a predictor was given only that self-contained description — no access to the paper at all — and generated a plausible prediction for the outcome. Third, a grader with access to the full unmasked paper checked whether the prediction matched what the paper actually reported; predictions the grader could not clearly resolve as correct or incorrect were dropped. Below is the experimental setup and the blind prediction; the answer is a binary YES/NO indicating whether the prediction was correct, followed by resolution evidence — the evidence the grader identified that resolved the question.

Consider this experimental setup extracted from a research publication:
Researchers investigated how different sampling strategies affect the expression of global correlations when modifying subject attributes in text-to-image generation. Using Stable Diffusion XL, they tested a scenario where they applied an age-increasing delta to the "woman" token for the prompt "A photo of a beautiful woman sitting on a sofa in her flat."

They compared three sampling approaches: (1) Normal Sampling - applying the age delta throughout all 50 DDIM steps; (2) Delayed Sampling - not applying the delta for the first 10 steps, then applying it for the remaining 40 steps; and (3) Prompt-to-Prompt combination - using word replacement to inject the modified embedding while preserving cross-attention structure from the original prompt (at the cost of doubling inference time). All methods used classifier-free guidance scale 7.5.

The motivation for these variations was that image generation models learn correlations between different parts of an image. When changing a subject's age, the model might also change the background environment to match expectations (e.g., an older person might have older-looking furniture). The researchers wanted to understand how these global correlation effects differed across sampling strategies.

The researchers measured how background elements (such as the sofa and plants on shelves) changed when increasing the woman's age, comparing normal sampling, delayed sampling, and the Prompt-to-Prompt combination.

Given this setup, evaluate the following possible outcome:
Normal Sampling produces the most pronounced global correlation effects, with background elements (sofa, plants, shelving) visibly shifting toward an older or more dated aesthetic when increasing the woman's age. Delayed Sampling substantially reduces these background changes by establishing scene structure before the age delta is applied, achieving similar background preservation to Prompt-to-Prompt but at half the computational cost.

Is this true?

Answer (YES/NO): NO